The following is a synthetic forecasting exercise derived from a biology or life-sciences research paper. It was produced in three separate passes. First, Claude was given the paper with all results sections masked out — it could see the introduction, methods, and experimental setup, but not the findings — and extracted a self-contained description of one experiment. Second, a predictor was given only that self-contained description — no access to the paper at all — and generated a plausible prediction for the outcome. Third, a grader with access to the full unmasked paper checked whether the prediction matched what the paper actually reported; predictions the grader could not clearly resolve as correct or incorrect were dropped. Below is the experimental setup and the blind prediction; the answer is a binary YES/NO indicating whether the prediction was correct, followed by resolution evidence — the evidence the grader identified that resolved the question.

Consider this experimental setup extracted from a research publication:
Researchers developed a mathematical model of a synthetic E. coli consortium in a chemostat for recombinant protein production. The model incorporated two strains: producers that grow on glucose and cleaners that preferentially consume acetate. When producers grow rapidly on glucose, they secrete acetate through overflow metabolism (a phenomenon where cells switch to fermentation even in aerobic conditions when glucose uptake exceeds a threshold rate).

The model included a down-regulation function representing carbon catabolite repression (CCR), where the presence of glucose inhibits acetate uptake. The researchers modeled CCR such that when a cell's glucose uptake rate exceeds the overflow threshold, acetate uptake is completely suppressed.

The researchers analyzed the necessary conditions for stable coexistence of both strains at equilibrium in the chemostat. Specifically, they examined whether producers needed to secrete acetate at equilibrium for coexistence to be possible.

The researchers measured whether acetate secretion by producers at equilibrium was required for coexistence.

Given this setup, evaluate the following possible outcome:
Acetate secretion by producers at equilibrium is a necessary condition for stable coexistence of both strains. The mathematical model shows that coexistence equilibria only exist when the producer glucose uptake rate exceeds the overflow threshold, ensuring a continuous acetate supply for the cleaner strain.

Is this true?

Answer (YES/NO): YES